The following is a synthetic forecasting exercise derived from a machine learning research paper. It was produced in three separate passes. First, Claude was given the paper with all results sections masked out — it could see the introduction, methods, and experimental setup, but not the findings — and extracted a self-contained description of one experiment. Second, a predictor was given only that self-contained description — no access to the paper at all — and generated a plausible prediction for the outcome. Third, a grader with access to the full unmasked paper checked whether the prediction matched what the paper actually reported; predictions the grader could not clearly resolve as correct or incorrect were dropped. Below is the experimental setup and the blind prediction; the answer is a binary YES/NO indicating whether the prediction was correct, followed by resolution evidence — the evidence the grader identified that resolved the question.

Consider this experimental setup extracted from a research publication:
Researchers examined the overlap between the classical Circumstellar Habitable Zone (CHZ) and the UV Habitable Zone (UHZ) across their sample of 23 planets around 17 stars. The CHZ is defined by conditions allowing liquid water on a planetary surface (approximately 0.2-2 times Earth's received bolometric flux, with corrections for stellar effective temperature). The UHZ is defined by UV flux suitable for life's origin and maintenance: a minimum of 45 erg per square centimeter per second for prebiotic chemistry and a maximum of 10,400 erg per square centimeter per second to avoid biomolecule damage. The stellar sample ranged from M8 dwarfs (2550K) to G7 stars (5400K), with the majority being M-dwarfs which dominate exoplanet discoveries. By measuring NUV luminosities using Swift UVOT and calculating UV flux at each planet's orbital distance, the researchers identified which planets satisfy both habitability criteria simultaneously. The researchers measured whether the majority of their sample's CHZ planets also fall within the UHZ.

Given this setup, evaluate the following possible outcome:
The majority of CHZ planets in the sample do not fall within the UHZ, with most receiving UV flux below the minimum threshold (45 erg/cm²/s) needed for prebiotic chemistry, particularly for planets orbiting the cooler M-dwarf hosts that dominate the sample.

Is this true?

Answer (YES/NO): YES